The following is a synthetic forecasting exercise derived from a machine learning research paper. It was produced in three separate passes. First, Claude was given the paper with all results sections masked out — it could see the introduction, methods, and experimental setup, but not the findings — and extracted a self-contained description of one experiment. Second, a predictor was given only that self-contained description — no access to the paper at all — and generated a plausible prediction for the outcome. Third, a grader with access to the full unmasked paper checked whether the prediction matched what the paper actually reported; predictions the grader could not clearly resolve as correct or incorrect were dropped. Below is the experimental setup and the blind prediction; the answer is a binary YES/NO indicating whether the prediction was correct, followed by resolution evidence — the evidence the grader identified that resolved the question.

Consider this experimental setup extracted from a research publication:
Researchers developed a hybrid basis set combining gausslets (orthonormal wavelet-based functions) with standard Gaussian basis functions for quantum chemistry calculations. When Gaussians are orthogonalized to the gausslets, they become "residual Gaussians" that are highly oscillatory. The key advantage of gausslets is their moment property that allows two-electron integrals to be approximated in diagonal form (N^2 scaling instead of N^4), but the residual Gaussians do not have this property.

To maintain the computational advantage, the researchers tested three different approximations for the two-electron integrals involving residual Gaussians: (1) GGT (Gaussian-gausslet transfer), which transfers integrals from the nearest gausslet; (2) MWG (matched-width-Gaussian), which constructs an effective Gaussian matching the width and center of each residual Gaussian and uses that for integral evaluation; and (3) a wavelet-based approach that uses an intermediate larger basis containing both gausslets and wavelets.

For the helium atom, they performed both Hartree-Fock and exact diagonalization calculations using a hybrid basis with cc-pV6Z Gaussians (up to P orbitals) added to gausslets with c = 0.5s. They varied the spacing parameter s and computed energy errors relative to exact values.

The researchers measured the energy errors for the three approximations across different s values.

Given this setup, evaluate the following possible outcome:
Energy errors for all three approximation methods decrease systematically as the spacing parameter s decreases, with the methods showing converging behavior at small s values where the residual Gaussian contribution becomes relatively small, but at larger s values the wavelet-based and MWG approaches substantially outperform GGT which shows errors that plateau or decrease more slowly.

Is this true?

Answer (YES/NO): NO